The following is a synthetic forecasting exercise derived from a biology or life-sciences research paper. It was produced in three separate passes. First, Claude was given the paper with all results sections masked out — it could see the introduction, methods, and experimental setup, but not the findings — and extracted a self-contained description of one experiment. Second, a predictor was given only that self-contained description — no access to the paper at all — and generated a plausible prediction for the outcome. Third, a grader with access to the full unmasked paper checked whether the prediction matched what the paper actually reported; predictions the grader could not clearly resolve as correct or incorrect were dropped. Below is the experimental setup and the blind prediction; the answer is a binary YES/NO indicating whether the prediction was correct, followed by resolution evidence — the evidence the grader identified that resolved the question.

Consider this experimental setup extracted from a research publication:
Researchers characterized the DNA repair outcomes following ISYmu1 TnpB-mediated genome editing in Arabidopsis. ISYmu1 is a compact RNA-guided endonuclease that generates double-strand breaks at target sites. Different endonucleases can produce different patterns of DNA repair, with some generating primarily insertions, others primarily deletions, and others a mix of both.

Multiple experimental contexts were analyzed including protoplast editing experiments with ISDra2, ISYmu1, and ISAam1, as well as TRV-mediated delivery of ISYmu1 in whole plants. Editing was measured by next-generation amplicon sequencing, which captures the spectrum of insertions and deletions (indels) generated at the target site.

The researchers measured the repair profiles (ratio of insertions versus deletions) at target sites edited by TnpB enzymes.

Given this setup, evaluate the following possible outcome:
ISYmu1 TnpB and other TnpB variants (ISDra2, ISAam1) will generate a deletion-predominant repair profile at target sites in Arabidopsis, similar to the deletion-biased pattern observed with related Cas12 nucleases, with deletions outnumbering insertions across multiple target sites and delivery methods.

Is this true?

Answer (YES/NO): YES